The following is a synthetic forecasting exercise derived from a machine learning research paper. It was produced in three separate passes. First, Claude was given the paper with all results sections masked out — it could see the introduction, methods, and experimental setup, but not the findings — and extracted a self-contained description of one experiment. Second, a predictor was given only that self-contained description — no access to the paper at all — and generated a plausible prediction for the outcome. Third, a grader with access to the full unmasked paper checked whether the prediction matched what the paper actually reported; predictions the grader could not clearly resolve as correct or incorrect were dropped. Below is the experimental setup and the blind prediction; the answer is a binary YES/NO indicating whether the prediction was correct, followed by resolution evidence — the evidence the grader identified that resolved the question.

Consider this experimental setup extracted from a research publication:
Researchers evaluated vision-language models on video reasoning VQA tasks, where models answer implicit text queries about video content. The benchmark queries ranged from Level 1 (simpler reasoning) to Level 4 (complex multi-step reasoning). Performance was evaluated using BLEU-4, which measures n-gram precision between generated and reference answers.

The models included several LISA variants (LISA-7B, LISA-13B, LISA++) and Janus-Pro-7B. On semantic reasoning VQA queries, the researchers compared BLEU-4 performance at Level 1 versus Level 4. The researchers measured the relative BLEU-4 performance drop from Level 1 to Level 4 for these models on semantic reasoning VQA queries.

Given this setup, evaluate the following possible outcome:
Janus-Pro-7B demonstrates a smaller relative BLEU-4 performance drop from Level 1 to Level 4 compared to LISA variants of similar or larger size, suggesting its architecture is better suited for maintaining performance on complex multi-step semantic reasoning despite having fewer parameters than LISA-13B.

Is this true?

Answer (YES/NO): YES